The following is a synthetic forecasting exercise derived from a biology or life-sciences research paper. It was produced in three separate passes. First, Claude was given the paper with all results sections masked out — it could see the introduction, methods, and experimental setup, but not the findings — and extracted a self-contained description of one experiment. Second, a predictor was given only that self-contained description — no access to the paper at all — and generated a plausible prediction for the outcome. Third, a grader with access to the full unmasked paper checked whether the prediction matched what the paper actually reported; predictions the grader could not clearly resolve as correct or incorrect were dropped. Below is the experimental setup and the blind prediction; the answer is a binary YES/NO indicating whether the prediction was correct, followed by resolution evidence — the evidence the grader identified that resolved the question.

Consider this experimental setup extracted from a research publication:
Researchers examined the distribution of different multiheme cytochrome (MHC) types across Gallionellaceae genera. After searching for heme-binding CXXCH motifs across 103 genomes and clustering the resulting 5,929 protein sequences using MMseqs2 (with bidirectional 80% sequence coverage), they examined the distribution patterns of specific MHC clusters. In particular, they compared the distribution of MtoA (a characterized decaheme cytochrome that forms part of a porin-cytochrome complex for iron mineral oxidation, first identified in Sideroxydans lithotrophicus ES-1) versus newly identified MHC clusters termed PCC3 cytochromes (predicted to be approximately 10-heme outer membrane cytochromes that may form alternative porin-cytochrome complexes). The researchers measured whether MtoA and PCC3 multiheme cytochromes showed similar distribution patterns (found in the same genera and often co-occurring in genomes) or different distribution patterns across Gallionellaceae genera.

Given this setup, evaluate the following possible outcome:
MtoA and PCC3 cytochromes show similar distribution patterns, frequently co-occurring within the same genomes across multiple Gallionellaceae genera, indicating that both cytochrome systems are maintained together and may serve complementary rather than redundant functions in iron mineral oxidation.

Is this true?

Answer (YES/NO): NO